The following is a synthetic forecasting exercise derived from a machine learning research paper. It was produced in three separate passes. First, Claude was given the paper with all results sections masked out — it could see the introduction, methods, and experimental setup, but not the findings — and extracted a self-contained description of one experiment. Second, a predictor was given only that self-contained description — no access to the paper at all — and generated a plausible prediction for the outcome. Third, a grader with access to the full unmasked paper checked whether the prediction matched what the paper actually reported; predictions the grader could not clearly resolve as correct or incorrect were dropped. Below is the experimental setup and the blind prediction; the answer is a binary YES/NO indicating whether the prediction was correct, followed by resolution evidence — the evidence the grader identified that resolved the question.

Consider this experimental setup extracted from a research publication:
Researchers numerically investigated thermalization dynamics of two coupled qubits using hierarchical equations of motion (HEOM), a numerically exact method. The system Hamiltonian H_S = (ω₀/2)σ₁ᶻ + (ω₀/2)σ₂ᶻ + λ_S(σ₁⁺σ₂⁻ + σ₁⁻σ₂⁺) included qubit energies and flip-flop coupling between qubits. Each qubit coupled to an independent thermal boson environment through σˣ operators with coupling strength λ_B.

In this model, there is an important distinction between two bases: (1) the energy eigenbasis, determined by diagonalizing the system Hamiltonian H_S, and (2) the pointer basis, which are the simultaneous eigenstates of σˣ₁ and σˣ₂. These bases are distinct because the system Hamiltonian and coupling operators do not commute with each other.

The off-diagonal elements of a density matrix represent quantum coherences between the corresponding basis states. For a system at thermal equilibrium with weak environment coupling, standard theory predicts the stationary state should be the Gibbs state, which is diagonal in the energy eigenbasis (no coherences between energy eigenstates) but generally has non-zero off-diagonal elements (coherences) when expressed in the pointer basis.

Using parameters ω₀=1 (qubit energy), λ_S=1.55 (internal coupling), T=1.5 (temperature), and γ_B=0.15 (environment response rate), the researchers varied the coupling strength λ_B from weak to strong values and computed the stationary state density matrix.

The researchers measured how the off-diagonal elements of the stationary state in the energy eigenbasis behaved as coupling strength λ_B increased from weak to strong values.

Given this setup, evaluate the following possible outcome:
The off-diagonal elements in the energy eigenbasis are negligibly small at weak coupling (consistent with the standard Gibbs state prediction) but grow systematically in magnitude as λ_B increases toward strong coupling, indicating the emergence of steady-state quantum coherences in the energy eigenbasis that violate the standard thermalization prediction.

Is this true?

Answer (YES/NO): YES